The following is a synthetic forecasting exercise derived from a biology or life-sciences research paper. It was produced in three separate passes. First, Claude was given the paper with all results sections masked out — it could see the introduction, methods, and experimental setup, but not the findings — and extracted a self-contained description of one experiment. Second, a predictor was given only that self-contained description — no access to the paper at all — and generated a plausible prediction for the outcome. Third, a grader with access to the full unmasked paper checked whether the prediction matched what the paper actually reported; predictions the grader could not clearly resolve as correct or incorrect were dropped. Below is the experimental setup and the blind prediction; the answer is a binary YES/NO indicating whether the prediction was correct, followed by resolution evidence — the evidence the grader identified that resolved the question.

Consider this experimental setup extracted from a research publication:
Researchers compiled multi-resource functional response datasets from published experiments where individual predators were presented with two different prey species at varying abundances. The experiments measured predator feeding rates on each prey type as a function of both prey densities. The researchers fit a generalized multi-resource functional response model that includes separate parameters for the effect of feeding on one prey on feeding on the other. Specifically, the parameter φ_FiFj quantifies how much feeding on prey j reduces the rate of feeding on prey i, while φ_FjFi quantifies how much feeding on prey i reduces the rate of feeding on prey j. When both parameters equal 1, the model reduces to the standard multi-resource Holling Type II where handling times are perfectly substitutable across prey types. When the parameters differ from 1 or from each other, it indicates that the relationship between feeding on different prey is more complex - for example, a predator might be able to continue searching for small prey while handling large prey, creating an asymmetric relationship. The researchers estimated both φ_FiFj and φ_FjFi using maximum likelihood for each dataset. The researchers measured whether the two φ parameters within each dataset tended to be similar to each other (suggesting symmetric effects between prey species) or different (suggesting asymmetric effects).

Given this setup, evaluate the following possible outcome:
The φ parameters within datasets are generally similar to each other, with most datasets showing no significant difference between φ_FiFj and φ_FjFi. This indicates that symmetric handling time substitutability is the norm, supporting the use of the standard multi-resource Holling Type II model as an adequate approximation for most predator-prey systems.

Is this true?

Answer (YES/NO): NO